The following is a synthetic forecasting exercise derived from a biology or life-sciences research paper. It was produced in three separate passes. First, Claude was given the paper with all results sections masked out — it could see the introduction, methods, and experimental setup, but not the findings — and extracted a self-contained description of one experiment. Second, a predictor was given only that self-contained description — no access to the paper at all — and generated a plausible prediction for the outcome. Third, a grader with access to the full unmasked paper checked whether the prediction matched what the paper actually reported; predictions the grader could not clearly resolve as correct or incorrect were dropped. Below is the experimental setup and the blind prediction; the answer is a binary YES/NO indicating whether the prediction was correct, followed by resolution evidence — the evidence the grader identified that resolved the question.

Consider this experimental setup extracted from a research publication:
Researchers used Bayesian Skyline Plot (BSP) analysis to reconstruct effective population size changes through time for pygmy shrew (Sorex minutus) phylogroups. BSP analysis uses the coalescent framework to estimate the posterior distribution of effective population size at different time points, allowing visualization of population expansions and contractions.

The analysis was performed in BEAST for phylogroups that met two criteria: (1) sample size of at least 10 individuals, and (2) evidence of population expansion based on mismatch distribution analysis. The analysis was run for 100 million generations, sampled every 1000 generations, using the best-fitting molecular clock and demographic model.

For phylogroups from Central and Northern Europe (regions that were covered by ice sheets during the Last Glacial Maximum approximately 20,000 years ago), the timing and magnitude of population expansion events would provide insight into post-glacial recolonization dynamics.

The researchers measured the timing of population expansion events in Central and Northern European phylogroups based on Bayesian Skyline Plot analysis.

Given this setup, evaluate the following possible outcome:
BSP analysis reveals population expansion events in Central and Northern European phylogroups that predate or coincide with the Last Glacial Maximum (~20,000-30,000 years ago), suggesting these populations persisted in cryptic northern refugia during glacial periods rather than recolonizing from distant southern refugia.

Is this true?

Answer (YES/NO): NO